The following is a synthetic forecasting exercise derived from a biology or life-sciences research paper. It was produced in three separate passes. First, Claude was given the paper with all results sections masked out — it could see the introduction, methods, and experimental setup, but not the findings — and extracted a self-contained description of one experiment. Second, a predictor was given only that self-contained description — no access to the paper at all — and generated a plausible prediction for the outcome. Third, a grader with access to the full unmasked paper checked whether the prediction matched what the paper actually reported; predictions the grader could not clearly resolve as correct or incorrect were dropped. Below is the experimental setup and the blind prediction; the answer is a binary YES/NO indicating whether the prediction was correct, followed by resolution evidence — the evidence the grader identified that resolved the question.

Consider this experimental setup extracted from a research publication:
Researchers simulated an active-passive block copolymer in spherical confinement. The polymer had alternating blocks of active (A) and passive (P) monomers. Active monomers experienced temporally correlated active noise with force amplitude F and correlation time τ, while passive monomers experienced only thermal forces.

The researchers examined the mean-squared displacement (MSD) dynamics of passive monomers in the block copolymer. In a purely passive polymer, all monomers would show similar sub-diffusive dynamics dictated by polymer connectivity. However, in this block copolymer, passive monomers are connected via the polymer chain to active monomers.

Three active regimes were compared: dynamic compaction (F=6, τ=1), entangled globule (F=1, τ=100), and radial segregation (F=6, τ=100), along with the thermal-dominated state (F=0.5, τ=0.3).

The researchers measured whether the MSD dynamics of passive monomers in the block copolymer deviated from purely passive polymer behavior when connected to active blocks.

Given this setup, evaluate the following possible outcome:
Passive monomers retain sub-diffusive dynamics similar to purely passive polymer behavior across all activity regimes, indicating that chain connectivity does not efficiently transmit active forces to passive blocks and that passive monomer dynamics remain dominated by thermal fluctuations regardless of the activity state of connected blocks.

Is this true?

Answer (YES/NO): NO